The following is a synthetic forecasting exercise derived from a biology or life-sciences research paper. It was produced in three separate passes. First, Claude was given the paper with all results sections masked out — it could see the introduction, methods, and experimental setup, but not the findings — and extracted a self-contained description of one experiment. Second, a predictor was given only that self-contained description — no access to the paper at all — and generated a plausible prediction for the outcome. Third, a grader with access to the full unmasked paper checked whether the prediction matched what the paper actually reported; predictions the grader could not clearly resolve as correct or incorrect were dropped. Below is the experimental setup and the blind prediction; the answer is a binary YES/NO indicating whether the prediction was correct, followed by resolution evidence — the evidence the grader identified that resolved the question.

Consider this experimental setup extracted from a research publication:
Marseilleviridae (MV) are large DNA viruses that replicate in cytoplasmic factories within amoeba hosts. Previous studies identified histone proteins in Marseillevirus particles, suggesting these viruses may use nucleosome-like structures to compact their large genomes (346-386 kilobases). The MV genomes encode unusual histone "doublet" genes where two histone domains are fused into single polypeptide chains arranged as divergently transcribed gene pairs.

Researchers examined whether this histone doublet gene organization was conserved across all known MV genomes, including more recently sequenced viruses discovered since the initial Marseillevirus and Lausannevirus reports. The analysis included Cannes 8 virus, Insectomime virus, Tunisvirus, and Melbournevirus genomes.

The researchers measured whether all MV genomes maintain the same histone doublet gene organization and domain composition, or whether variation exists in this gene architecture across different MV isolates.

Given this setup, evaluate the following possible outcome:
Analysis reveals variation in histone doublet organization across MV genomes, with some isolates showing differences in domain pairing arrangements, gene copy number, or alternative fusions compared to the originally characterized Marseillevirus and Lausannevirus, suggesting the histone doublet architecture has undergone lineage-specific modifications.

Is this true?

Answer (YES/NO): NO